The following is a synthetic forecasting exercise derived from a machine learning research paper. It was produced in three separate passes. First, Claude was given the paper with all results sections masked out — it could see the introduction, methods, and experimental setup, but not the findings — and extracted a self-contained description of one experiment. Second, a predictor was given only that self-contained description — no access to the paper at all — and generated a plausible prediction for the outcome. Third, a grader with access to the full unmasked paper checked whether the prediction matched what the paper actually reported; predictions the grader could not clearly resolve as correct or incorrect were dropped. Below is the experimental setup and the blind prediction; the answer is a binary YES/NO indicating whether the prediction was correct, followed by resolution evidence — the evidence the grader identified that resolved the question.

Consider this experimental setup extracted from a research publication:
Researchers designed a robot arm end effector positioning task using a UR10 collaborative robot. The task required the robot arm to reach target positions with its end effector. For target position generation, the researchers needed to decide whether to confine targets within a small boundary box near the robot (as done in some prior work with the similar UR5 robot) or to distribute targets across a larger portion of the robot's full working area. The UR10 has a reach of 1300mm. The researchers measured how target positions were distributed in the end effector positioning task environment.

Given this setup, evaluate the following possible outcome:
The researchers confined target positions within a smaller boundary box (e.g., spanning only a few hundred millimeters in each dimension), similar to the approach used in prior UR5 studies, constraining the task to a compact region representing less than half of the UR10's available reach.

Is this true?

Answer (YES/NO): NO